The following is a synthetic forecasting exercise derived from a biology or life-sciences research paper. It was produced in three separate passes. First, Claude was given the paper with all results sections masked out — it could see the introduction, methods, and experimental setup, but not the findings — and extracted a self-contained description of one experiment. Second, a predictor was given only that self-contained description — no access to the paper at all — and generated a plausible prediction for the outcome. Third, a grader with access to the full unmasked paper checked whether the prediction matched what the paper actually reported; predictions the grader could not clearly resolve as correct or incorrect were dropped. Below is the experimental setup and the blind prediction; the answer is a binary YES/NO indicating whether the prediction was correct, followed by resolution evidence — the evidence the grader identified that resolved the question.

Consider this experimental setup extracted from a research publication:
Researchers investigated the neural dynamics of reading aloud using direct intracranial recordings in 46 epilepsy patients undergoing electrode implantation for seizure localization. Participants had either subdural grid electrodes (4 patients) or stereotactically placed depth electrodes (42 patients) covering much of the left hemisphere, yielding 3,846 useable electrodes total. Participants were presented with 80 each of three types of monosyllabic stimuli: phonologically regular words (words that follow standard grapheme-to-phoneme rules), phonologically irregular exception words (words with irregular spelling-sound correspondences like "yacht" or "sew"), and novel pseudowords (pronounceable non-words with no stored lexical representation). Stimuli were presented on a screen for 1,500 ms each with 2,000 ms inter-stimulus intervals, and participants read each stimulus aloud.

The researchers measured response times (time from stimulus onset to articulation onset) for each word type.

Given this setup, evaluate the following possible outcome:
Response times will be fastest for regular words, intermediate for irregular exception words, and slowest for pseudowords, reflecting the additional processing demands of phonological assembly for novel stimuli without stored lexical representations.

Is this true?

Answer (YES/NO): NO